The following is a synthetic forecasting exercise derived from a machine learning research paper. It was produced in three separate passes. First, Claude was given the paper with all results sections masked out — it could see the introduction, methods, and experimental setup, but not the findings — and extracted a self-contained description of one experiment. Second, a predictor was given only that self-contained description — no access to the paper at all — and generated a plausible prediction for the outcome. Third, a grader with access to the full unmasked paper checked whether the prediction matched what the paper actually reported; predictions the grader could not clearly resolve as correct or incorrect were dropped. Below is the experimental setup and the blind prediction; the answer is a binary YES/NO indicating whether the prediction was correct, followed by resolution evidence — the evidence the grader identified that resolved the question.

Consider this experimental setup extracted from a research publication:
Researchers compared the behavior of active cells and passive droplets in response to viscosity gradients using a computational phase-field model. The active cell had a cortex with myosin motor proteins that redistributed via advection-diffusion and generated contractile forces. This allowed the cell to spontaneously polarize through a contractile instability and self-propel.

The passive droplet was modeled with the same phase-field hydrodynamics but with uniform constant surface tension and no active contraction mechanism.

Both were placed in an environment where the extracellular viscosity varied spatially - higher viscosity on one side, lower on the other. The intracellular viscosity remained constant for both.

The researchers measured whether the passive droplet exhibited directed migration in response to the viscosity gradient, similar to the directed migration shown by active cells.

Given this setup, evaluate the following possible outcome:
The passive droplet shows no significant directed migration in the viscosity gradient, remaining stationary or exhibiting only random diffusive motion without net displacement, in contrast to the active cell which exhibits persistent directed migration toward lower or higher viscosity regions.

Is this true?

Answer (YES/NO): YES